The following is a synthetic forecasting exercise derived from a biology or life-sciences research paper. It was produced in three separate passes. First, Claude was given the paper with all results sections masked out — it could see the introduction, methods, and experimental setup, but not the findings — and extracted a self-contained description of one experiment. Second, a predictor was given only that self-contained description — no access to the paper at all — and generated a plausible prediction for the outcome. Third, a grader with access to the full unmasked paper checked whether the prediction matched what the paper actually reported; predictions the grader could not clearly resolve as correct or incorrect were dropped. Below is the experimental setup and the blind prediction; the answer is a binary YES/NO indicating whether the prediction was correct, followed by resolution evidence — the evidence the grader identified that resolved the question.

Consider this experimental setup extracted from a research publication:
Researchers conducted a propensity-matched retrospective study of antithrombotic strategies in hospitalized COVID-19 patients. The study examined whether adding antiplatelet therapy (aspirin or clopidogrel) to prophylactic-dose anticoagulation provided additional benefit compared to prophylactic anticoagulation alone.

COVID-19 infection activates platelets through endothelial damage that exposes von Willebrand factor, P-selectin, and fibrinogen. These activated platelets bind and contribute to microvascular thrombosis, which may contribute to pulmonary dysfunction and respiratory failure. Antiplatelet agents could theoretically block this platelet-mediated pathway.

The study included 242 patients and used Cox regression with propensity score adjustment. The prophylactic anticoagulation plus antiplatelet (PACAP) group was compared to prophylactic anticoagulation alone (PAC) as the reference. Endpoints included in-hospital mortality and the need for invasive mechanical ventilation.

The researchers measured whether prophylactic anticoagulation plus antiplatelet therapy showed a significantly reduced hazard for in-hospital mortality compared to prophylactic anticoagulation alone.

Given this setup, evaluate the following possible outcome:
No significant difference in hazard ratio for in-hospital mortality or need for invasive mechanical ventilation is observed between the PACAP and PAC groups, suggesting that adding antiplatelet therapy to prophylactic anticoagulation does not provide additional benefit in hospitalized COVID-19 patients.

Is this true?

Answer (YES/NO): NO